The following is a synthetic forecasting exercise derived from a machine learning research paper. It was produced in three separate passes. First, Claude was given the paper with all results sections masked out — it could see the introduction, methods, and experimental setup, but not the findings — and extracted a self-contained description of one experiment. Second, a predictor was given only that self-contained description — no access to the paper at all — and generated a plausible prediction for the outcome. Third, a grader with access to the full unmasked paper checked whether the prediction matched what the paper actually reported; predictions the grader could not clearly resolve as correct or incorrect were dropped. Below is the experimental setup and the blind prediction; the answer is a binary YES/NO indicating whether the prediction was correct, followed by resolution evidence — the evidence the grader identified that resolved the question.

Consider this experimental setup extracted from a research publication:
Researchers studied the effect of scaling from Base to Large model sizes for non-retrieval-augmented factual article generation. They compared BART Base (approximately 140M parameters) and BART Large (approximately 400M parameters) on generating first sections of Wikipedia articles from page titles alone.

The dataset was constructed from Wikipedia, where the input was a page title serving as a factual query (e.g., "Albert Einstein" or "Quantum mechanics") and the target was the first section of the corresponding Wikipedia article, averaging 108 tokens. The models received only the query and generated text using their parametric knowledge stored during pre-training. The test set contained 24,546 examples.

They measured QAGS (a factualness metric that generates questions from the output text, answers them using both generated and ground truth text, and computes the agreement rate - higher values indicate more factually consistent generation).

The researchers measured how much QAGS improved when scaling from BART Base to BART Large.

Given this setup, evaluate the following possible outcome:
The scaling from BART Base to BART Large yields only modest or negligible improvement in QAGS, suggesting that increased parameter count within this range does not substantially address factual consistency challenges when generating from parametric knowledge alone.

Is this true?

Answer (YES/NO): YES